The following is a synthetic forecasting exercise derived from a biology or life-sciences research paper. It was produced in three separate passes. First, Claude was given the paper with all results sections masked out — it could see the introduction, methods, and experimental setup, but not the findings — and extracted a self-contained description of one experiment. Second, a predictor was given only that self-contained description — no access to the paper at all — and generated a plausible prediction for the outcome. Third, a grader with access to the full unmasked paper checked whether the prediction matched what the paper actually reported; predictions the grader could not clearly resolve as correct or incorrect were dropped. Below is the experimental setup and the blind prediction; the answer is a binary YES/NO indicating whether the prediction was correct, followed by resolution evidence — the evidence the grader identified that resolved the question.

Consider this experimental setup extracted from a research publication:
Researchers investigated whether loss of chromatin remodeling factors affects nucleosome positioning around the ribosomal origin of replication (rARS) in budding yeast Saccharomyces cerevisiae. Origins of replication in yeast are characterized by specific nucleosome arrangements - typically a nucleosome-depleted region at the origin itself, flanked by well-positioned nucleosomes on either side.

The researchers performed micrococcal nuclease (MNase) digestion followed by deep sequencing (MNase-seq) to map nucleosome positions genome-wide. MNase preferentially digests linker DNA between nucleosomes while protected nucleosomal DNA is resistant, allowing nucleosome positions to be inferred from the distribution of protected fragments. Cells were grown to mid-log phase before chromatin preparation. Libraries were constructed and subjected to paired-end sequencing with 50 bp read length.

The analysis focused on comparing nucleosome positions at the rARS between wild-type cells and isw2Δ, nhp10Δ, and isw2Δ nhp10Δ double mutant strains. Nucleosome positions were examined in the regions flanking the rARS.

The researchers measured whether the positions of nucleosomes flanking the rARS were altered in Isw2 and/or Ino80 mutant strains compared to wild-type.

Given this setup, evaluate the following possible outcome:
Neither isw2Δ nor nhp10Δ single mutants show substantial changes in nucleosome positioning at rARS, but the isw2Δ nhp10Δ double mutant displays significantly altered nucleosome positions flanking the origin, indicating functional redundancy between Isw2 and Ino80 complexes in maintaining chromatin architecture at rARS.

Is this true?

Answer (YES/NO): NO